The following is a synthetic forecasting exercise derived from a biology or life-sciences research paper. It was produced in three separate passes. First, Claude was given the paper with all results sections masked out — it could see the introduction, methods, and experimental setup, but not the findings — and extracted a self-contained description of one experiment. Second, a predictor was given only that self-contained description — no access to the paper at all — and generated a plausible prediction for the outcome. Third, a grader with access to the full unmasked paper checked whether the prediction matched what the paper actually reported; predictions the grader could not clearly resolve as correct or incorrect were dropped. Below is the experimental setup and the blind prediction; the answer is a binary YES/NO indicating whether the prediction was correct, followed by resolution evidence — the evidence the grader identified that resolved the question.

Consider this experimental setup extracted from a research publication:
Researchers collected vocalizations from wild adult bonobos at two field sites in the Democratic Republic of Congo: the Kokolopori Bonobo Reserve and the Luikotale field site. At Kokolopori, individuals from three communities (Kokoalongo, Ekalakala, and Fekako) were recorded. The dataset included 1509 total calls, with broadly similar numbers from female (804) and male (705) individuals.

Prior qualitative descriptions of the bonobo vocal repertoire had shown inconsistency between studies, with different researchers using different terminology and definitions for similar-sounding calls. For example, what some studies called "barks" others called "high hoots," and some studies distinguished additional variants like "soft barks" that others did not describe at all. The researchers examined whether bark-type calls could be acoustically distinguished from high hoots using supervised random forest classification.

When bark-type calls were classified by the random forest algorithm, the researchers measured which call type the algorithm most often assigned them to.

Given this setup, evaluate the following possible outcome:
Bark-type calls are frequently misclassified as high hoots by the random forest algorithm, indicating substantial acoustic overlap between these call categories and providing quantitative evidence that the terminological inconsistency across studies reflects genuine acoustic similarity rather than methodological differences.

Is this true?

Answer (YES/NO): YES